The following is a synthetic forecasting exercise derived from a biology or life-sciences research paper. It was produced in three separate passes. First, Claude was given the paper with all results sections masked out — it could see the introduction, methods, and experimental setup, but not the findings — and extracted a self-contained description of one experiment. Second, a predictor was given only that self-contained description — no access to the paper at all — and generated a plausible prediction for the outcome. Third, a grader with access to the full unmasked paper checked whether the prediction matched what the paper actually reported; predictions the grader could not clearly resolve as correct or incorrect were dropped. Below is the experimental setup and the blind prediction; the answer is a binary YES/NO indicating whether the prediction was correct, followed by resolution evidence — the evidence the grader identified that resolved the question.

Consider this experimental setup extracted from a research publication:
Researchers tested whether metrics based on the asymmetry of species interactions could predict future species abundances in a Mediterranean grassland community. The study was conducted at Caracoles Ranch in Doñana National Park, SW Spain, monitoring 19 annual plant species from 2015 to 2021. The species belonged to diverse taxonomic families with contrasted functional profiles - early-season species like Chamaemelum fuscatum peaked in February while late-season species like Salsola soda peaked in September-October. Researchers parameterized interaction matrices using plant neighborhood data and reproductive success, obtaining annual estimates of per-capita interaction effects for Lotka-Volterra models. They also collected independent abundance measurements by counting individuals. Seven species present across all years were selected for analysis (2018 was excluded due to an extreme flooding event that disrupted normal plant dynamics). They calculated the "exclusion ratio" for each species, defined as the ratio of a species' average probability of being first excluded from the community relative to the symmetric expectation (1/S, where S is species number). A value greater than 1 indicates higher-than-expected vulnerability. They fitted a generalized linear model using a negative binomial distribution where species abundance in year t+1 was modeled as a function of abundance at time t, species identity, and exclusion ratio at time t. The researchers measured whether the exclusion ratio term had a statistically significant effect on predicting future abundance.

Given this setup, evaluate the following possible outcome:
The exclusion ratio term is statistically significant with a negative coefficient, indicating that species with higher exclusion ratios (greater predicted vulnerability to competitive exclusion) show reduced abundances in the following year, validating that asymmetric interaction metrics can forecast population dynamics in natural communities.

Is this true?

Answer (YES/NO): YES